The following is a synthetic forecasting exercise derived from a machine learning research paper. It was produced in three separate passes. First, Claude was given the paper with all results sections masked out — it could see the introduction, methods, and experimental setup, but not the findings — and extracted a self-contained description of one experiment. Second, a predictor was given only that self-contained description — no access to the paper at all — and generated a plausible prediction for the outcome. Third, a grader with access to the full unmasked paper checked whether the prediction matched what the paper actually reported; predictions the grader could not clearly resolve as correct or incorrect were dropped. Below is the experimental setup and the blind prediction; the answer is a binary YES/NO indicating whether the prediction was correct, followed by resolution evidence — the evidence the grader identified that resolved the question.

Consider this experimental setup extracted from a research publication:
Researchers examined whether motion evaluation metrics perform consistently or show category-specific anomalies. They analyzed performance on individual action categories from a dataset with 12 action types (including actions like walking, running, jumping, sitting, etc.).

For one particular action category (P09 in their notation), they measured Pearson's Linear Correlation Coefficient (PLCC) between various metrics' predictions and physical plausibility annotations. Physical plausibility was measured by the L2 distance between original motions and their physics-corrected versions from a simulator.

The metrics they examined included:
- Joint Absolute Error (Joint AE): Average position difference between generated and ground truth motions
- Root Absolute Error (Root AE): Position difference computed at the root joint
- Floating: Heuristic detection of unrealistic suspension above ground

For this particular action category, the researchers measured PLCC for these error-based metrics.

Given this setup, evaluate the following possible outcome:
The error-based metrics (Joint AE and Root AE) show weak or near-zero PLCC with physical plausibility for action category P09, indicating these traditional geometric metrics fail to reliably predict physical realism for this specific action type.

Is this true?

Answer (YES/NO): NO